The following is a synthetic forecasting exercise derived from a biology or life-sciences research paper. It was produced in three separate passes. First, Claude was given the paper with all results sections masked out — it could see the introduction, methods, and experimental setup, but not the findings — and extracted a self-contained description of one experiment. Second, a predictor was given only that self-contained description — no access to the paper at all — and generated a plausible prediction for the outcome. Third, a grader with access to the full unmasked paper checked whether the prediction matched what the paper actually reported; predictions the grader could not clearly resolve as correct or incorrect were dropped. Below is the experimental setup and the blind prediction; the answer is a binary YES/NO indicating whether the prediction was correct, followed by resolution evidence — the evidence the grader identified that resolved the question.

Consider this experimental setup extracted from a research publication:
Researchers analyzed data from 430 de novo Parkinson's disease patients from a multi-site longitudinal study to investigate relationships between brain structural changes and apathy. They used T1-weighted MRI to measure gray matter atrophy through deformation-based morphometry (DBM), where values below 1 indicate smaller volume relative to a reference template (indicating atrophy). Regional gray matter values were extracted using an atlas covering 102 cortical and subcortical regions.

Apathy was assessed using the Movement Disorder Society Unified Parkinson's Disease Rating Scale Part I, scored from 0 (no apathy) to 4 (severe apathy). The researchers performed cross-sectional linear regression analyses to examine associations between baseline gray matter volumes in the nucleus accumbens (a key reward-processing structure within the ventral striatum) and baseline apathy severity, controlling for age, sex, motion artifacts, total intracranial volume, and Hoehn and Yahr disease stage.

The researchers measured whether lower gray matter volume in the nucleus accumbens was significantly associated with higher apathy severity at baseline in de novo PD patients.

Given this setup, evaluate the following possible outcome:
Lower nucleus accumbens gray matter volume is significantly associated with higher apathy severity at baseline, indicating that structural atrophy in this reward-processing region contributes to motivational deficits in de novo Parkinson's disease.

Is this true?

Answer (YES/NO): NO